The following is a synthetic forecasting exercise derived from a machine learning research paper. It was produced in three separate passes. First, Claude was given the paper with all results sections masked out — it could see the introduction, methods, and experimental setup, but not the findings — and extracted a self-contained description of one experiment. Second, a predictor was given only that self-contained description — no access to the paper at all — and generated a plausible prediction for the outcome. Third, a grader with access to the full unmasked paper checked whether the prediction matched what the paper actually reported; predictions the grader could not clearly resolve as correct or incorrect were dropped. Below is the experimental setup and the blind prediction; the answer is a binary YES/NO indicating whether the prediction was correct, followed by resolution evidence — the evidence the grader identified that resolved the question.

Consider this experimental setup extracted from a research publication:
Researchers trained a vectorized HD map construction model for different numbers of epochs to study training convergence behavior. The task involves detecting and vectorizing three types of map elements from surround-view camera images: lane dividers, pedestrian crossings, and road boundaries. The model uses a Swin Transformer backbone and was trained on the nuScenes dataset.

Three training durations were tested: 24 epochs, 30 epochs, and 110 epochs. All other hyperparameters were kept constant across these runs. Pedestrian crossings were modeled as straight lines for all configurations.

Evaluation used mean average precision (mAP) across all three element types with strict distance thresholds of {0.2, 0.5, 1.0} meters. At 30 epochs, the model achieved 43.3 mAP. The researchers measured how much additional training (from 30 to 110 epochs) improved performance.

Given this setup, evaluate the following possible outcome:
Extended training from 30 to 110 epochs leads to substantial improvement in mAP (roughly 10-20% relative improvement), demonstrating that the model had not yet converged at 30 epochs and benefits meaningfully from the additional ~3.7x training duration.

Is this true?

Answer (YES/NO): YES